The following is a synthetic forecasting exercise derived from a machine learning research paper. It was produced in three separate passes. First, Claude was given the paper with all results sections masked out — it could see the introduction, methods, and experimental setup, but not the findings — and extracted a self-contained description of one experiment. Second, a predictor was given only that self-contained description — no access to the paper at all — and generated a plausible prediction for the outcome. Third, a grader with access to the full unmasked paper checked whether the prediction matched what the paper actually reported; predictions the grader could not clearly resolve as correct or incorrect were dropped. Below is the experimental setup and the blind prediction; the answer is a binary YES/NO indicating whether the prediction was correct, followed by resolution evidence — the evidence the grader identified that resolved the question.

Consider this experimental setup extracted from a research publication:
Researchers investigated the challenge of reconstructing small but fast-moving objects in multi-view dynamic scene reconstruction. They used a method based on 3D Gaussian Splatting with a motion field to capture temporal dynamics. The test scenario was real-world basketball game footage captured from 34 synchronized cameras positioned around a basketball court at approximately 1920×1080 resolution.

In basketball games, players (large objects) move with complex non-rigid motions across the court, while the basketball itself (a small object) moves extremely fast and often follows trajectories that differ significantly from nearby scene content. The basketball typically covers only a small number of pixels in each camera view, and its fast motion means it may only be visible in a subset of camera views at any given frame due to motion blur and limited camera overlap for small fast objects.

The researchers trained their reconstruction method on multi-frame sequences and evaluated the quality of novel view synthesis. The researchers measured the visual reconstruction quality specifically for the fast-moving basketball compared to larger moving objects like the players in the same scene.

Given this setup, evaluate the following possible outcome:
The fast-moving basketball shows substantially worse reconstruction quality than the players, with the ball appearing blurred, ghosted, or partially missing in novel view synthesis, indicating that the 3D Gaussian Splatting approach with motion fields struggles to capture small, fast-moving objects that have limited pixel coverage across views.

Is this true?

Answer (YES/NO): YES